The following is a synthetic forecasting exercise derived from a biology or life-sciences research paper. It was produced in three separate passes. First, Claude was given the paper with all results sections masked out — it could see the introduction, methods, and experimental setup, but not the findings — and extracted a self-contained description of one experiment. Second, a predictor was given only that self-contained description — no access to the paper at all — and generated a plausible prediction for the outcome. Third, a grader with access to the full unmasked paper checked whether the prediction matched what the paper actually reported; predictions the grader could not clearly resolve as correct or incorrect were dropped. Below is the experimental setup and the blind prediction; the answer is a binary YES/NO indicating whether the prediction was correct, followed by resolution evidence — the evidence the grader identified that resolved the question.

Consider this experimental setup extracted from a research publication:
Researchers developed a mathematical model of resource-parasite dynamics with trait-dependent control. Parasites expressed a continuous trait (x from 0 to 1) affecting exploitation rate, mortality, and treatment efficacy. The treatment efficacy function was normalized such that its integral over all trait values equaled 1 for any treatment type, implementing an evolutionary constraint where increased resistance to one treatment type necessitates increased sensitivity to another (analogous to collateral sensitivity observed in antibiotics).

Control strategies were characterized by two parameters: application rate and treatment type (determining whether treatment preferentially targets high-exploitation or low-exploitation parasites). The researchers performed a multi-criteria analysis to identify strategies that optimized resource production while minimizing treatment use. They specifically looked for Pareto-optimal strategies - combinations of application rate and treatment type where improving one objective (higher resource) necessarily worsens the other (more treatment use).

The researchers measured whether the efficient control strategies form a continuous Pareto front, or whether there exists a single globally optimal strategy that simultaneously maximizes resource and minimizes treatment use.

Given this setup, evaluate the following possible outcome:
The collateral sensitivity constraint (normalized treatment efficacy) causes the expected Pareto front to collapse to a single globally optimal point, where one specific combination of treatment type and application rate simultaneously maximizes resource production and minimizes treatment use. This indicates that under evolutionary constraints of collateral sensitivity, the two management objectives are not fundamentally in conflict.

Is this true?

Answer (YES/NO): NO